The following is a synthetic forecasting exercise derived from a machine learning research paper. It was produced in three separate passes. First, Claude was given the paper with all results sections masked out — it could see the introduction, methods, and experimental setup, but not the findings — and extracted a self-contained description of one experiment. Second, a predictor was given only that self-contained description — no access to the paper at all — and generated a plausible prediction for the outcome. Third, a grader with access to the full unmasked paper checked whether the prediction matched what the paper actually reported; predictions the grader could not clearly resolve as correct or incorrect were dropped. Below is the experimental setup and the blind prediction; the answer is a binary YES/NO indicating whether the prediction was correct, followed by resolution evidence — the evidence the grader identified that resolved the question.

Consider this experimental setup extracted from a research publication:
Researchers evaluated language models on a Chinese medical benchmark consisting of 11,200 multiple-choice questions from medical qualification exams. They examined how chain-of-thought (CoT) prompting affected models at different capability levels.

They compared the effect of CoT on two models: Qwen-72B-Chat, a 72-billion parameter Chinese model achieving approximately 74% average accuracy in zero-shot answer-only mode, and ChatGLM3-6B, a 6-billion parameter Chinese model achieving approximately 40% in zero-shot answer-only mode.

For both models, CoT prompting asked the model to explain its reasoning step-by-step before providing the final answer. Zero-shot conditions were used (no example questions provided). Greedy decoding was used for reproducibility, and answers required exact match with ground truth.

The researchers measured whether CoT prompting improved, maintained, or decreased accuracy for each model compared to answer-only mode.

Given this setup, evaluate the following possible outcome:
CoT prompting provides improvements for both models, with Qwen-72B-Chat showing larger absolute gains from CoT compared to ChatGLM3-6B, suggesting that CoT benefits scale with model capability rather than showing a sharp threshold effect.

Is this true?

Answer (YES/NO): NO